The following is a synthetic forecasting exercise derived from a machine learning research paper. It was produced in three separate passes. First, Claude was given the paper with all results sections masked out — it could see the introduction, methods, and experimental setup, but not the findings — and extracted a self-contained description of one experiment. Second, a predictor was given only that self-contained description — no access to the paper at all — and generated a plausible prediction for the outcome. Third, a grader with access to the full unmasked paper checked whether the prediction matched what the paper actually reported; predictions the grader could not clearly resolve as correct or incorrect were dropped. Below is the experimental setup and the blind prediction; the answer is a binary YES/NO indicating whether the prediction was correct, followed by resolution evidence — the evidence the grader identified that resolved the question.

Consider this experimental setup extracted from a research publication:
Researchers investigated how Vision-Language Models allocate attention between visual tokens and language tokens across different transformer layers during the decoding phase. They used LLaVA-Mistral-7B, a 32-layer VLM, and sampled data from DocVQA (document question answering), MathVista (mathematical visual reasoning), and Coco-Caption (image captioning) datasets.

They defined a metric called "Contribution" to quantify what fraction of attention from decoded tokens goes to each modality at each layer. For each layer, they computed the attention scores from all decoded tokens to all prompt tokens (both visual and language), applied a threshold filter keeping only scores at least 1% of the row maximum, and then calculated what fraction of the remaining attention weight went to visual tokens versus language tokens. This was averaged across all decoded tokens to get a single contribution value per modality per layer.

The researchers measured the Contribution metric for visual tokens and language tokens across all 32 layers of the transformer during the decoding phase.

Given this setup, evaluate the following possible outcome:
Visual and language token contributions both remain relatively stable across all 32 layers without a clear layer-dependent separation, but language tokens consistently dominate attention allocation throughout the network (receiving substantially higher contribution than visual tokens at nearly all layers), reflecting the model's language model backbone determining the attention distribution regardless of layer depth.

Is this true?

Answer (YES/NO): NO